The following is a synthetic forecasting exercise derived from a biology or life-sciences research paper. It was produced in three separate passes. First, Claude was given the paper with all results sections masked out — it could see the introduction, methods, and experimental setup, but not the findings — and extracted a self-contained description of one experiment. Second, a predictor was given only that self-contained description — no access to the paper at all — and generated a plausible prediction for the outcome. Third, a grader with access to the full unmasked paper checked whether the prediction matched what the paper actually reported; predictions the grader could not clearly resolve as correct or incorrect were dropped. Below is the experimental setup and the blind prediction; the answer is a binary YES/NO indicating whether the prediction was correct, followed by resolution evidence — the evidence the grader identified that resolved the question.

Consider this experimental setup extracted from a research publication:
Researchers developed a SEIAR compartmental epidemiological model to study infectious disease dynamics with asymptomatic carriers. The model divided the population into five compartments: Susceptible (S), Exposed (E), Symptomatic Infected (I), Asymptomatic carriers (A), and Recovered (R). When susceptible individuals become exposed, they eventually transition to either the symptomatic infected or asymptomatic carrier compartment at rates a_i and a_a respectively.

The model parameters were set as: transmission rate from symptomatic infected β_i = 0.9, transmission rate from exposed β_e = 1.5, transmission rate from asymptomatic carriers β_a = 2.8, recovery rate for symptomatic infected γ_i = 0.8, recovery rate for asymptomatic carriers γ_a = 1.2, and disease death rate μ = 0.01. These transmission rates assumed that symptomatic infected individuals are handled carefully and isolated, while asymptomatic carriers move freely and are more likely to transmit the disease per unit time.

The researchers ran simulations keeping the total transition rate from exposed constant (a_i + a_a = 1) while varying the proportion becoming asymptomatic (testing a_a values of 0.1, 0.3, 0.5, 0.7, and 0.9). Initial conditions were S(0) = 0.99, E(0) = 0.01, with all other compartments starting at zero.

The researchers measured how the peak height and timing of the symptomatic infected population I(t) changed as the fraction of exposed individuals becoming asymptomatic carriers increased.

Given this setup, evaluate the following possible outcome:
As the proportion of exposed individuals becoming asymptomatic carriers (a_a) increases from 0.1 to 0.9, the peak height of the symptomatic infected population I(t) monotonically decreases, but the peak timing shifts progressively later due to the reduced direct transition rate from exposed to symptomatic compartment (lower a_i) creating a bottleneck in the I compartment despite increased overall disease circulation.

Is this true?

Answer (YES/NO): NO